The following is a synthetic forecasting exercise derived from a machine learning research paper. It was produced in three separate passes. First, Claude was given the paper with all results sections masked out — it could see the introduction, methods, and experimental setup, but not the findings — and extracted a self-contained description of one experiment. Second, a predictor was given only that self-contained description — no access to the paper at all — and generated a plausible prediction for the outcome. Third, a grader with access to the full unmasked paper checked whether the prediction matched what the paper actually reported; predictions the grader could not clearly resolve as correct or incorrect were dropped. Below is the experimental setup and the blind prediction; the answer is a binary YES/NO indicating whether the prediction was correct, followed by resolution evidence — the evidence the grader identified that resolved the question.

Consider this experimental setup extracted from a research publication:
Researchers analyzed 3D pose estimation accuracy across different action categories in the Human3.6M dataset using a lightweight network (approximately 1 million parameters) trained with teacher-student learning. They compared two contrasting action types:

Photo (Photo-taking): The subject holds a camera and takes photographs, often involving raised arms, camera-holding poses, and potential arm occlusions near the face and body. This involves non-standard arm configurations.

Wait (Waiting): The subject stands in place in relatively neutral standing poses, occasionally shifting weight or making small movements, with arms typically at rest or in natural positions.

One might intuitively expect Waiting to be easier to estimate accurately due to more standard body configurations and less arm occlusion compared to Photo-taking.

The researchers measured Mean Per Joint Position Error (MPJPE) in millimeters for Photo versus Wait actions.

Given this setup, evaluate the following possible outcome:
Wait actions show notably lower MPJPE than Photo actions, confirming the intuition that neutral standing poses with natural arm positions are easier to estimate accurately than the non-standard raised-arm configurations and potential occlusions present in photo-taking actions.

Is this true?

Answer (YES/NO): NO